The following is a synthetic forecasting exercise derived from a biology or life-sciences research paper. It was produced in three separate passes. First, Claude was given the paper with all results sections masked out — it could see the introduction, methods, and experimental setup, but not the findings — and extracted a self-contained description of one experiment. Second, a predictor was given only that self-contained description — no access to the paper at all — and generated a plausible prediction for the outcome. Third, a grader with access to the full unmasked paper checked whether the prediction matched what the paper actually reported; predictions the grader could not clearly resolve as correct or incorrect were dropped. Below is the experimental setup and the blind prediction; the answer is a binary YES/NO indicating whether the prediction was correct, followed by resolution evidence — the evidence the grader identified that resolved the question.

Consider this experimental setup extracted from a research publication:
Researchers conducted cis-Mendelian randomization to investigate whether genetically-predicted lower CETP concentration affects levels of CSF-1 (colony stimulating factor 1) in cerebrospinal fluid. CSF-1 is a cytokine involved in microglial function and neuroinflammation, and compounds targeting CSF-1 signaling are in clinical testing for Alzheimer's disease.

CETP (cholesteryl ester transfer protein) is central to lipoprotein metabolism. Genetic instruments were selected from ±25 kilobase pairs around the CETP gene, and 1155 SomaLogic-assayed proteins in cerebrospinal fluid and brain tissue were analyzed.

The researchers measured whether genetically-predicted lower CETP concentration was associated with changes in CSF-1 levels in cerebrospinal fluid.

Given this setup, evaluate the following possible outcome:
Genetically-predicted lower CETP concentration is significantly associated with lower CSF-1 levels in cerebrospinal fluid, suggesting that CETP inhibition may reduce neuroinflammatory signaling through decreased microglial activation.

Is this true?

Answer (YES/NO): YES